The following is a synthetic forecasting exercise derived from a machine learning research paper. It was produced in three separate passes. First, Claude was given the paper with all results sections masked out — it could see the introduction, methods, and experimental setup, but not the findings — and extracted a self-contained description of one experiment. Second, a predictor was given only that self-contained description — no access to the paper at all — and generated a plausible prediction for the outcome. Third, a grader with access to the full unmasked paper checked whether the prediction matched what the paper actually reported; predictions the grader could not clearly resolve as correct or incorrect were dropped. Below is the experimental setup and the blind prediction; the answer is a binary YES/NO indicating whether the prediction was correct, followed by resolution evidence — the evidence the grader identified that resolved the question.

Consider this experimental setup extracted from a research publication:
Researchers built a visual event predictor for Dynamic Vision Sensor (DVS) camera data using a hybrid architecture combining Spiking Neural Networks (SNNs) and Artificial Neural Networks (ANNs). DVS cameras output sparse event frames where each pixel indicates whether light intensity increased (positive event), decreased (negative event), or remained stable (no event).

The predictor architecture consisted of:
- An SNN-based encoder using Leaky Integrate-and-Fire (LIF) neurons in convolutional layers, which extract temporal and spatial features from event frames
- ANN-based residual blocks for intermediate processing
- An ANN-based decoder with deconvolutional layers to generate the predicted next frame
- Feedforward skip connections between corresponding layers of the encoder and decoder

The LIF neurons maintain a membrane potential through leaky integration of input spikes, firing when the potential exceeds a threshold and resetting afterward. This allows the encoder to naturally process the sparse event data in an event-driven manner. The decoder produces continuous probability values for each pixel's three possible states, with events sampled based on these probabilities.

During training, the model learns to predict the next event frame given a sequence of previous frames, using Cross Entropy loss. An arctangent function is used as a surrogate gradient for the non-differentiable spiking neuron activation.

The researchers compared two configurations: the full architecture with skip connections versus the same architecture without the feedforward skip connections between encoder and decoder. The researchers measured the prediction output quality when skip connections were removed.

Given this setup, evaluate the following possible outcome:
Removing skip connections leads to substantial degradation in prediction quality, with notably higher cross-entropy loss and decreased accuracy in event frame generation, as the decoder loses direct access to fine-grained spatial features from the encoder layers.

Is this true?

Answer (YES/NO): NO